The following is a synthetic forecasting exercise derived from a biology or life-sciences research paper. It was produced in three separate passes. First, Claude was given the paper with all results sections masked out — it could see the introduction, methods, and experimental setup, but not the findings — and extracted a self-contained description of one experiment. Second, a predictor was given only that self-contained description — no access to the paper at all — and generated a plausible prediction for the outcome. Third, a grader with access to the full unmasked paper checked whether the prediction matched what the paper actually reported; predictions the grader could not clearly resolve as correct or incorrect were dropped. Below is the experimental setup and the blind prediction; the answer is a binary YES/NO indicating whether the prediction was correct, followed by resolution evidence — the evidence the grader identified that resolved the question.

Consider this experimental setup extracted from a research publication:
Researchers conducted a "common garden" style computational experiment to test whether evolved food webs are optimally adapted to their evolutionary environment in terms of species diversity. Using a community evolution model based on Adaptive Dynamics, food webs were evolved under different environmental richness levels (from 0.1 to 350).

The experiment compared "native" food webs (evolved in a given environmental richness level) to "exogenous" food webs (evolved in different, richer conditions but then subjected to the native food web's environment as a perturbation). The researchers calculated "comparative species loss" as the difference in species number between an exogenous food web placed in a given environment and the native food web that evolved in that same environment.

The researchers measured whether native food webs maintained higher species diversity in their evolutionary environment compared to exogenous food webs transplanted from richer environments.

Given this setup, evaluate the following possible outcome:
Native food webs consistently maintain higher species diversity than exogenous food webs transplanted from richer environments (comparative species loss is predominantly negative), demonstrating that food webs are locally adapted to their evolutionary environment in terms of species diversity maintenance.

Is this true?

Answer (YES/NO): NO